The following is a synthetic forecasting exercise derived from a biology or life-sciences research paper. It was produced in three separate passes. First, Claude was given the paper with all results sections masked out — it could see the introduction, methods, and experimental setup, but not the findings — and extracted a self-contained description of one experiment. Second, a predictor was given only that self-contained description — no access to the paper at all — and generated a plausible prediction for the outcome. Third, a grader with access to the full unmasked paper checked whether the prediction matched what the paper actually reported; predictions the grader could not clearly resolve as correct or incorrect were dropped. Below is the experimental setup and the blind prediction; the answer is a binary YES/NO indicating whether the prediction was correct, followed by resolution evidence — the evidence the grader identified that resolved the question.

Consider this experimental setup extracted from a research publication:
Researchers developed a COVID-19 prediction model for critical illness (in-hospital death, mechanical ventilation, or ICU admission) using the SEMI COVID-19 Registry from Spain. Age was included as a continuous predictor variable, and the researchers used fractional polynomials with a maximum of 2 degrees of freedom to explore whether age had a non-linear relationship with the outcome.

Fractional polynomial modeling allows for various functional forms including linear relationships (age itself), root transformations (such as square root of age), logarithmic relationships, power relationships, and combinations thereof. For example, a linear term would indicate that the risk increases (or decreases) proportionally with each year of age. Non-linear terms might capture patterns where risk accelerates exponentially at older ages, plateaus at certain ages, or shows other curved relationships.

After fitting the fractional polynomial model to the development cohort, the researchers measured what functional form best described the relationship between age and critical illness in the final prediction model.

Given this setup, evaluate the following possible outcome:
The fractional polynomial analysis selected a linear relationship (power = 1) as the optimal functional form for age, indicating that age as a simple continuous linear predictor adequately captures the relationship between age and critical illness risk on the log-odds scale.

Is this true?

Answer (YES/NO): NO